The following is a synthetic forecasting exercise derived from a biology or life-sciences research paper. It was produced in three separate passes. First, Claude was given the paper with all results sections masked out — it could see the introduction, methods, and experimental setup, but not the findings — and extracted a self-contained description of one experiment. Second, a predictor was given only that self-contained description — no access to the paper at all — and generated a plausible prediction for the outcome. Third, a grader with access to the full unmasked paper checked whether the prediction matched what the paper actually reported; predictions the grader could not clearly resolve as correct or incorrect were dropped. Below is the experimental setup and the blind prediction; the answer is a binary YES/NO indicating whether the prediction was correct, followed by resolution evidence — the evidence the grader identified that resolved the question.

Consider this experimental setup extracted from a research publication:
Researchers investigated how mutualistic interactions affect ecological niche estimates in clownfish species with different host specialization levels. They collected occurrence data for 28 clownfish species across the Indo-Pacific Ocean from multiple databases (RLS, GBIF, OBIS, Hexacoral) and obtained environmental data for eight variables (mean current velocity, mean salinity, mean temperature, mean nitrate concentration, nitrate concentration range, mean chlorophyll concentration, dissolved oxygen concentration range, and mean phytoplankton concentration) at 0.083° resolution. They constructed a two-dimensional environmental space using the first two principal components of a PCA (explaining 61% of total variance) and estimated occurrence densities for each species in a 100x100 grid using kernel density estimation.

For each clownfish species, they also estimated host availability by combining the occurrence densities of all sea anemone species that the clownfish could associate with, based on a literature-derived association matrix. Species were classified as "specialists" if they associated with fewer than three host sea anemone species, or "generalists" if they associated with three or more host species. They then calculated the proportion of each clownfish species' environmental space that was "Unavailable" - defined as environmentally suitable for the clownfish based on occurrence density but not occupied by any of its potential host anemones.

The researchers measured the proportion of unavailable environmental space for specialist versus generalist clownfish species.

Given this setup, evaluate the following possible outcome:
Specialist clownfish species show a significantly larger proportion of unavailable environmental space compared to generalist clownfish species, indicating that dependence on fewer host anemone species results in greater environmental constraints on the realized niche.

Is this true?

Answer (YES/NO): YES